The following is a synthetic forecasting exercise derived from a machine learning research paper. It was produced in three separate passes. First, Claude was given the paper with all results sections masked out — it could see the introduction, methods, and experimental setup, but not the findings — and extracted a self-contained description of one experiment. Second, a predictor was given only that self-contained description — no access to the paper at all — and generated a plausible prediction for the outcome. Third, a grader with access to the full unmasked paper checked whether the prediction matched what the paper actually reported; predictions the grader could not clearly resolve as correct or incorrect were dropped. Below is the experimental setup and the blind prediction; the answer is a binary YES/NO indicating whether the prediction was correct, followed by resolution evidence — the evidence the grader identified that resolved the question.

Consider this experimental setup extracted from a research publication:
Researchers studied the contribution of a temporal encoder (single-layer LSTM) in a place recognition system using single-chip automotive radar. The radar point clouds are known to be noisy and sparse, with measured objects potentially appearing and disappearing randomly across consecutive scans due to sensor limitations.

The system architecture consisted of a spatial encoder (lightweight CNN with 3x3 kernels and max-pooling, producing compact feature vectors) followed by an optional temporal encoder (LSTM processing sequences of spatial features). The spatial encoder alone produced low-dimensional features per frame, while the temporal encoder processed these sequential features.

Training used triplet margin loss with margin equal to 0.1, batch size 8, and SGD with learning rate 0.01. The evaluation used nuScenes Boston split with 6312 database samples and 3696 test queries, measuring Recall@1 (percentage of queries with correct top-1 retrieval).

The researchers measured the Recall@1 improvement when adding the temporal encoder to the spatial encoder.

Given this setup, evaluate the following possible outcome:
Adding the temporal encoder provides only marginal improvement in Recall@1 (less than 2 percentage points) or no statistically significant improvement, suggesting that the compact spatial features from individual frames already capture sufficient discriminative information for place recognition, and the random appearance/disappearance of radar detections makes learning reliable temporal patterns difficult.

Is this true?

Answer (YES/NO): NO